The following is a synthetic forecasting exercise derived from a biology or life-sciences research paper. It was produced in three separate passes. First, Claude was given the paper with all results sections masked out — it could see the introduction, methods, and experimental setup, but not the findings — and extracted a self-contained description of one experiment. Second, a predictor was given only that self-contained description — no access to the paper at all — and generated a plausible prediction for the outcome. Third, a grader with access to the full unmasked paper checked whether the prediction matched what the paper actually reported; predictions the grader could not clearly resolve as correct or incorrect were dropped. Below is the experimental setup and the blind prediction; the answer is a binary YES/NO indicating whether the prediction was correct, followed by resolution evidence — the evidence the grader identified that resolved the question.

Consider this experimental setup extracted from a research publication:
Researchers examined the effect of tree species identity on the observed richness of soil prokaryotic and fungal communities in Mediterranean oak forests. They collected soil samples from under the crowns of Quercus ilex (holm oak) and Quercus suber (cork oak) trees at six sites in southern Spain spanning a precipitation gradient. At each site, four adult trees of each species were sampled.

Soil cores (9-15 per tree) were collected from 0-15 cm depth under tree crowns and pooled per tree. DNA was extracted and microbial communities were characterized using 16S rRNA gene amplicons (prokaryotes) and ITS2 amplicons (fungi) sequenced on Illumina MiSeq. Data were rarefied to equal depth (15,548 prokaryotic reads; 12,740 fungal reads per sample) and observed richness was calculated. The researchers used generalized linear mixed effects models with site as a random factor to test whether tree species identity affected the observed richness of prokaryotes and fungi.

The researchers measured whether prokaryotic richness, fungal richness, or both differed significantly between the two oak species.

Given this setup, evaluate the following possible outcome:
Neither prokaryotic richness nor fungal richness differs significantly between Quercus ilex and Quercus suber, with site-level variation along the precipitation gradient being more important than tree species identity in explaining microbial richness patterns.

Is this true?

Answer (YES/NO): NO